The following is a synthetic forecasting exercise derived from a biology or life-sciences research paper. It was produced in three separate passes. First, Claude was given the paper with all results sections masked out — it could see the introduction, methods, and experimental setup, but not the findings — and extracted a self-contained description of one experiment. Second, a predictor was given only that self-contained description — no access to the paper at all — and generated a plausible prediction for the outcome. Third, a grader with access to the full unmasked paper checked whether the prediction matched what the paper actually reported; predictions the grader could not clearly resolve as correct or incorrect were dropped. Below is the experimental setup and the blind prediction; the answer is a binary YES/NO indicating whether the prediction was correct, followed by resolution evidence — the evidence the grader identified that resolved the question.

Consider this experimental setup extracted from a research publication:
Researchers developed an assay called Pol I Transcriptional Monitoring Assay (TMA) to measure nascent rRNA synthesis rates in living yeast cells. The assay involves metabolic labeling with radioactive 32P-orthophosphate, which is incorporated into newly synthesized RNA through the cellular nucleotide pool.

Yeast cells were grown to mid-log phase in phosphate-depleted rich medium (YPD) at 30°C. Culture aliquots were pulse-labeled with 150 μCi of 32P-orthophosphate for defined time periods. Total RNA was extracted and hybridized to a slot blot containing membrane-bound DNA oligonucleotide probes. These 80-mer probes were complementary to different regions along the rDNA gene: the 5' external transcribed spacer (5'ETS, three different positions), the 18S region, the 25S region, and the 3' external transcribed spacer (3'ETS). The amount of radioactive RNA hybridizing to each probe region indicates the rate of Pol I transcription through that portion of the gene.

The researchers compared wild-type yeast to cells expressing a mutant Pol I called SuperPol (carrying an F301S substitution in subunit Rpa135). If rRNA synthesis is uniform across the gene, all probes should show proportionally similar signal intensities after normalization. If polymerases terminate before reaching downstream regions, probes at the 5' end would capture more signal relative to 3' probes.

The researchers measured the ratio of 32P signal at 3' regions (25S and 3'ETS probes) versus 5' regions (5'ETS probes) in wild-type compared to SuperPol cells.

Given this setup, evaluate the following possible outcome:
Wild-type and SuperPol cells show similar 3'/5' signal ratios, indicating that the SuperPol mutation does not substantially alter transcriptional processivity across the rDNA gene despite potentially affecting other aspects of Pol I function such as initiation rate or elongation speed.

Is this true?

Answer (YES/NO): NO